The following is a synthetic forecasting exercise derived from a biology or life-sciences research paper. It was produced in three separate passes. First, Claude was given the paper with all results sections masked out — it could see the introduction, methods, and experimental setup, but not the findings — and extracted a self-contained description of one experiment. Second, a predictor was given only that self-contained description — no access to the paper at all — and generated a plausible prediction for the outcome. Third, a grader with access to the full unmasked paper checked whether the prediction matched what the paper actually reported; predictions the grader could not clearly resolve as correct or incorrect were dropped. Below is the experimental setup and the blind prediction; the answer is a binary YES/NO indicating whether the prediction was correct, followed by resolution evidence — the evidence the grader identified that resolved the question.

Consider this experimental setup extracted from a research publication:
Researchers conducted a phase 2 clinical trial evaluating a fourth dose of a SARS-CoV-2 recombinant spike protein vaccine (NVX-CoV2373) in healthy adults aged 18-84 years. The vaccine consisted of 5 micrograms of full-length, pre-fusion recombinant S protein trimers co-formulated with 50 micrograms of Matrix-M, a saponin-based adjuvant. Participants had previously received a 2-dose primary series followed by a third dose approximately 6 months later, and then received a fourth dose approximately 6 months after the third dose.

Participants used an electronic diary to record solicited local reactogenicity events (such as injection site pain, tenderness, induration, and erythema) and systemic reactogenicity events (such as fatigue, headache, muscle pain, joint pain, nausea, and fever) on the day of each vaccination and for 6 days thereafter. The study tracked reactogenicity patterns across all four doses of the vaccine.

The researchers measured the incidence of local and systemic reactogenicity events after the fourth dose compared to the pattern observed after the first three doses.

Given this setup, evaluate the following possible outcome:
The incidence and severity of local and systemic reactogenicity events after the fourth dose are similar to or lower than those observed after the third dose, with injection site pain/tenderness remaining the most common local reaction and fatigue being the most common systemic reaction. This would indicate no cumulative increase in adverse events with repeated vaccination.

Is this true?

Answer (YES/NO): YES